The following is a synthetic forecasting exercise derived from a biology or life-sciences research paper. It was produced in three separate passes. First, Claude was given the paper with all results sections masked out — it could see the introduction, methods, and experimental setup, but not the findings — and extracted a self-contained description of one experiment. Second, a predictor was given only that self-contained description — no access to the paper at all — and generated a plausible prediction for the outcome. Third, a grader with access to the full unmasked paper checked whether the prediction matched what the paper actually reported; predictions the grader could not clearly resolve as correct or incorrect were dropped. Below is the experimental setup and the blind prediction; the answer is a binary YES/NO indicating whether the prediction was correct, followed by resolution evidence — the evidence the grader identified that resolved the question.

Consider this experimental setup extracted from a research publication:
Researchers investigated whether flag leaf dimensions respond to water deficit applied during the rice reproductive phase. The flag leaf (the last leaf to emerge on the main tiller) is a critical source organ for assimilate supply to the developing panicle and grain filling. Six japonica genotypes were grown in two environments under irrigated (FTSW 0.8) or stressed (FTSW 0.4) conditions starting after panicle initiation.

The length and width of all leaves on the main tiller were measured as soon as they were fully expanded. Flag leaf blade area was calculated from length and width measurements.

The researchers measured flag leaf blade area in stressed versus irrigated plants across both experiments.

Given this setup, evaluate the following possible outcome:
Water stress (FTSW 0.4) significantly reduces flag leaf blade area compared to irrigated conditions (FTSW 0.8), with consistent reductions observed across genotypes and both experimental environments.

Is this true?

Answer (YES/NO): NO